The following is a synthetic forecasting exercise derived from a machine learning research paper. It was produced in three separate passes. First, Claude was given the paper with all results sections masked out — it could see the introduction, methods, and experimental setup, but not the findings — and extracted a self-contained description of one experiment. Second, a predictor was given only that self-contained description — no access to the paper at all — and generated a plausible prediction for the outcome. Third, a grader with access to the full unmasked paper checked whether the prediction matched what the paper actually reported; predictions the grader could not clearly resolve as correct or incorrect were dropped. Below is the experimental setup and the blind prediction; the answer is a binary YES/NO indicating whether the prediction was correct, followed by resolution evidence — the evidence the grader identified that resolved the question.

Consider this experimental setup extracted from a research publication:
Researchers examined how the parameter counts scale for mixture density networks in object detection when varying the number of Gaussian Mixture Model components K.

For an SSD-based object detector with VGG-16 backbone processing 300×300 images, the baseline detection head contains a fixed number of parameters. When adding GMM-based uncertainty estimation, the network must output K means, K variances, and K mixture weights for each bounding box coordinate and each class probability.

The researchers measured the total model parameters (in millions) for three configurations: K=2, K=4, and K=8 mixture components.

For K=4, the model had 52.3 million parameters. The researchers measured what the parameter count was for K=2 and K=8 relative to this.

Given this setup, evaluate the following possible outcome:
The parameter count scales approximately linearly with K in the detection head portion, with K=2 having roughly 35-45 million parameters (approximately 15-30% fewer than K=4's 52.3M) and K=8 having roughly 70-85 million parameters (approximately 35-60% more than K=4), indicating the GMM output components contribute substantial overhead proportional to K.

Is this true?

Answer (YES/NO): YES